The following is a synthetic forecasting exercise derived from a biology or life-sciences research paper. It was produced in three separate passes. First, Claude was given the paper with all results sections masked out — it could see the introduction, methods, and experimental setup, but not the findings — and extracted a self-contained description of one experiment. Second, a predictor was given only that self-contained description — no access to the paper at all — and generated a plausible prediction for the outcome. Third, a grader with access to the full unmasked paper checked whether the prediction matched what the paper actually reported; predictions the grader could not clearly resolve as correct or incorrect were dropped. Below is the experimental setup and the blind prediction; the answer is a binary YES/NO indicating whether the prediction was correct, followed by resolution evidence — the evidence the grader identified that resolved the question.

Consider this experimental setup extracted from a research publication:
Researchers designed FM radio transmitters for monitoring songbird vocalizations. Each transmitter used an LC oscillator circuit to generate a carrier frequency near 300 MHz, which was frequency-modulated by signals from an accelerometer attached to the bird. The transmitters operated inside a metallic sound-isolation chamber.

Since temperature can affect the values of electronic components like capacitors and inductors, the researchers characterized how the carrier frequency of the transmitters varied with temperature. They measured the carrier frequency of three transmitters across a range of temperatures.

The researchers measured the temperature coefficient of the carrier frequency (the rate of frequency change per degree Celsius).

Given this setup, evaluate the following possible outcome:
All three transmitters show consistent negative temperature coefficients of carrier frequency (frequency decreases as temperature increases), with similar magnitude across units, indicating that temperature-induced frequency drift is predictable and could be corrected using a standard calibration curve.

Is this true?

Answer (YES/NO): NO